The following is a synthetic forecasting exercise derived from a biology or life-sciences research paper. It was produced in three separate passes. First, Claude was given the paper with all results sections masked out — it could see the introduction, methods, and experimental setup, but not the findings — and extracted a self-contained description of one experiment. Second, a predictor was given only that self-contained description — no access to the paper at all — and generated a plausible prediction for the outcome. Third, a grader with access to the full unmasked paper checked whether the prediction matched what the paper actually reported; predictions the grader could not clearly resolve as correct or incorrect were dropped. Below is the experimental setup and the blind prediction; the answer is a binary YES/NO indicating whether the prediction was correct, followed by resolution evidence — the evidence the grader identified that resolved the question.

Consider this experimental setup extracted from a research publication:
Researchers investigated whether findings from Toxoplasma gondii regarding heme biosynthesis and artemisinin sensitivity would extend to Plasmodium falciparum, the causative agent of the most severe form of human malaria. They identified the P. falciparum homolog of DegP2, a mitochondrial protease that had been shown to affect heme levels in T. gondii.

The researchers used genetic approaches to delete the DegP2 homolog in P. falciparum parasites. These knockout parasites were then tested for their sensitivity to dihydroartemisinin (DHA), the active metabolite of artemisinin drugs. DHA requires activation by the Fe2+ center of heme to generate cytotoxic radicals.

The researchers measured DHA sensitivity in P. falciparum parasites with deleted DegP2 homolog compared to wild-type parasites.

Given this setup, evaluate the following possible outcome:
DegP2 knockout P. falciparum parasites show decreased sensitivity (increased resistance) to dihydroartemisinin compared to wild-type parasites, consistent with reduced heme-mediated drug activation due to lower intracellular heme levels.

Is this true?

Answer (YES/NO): YES